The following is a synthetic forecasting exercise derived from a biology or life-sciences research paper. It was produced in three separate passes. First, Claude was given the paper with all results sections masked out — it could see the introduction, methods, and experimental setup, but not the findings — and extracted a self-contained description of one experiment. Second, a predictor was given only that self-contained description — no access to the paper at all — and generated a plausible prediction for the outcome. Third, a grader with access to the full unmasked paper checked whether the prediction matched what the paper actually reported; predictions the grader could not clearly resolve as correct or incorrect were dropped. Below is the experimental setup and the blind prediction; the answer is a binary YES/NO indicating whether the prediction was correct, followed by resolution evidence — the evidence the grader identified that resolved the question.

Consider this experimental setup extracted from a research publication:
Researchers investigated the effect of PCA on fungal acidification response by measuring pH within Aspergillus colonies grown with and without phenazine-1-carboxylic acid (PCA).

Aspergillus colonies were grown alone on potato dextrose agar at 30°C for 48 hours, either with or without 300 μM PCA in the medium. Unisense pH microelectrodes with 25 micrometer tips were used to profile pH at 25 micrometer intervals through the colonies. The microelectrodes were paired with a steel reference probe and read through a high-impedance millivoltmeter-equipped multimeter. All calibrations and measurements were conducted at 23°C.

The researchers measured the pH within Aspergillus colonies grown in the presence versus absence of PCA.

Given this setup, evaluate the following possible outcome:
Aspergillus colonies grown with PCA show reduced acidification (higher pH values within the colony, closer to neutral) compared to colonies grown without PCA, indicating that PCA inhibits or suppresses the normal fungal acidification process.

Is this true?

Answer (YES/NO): NO